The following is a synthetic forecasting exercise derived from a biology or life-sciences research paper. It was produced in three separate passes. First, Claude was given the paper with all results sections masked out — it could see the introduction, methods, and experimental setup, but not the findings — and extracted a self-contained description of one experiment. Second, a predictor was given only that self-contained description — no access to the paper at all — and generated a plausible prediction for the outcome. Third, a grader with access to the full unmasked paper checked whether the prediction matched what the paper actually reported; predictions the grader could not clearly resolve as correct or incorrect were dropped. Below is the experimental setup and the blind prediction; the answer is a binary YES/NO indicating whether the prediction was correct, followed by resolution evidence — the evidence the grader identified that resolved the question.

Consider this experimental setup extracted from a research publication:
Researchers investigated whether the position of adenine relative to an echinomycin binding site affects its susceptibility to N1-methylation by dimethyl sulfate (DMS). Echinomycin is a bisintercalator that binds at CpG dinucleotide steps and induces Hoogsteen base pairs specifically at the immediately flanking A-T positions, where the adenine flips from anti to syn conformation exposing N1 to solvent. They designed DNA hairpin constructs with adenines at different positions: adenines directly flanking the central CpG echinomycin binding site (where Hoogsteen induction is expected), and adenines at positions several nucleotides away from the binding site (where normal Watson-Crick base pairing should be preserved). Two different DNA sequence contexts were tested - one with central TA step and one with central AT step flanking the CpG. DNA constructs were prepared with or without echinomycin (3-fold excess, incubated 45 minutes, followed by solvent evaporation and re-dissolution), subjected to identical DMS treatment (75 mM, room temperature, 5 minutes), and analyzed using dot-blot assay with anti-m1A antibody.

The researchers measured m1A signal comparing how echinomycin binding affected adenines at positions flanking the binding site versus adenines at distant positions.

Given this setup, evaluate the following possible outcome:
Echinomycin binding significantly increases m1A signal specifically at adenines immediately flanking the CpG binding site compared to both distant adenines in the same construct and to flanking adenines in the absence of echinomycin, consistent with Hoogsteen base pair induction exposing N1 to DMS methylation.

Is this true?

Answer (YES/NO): YES